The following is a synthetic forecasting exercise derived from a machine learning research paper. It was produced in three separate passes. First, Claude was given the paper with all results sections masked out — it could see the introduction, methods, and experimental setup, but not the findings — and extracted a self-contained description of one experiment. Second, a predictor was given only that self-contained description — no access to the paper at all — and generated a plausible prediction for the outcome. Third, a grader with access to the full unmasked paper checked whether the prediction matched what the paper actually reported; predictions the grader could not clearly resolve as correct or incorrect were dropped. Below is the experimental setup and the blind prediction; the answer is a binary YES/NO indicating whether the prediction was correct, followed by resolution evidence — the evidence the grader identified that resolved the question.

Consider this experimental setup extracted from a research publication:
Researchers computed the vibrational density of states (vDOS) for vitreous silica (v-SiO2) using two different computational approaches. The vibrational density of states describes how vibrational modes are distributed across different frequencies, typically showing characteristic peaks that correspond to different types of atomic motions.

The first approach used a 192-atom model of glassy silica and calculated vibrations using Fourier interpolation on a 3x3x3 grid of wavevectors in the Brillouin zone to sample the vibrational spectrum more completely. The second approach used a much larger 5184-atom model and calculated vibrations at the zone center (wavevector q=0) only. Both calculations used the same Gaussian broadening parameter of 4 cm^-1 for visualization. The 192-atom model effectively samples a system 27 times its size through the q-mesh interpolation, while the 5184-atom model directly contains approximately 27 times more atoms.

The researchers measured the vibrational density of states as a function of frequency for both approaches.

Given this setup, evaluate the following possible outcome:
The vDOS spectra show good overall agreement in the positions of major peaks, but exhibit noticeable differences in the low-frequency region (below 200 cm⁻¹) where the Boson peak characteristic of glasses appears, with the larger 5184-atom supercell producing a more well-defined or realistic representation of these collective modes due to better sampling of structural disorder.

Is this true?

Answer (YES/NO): NO